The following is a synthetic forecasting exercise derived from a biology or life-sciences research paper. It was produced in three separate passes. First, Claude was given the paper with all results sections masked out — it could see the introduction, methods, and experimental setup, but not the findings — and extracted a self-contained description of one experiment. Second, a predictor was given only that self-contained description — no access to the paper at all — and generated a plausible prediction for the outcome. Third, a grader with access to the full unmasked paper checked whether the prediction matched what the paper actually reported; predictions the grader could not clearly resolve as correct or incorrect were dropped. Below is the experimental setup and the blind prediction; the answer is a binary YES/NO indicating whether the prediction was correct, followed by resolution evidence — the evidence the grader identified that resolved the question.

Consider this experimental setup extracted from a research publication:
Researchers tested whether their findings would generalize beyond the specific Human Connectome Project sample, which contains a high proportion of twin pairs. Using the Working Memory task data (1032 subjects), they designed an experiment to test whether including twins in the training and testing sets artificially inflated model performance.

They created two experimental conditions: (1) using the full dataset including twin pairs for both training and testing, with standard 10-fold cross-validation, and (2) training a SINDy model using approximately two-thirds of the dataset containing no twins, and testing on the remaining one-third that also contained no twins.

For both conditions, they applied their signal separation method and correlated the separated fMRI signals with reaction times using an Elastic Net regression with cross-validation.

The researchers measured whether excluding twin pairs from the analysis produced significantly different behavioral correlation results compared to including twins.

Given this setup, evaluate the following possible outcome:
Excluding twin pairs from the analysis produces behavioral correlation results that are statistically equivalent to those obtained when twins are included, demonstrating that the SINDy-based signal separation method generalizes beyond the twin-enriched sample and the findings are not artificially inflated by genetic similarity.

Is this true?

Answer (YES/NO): YES